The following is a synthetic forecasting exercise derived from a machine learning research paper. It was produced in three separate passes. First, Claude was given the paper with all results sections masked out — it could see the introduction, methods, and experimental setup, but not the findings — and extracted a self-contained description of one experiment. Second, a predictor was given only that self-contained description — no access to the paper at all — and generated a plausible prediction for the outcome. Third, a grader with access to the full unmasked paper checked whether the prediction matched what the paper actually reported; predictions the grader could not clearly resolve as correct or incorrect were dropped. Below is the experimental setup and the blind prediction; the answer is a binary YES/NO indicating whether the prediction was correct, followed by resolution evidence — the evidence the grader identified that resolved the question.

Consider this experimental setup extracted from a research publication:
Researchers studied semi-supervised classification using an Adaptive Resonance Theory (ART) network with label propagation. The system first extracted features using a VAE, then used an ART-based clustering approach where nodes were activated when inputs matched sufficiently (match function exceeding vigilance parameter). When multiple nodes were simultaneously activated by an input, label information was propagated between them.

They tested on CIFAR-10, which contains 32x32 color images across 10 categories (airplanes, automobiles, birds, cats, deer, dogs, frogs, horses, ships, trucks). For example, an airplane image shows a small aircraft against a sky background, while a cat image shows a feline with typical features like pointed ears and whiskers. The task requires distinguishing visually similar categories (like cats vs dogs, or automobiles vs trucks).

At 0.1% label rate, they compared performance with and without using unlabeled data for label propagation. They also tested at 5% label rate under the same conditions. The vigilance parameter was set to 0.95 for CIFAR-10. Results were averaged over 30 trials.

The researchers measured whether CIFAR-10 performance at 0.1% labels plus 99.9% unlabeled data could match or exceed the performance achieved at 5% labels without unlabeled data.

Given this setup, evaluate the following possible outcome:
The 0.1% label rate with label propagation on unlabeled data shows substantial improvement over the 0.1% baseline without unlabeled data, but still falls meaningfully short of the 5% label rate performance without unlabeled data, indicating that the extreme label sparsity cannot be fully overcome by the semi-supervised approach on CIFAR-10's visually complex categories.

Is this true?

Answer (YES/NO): YES